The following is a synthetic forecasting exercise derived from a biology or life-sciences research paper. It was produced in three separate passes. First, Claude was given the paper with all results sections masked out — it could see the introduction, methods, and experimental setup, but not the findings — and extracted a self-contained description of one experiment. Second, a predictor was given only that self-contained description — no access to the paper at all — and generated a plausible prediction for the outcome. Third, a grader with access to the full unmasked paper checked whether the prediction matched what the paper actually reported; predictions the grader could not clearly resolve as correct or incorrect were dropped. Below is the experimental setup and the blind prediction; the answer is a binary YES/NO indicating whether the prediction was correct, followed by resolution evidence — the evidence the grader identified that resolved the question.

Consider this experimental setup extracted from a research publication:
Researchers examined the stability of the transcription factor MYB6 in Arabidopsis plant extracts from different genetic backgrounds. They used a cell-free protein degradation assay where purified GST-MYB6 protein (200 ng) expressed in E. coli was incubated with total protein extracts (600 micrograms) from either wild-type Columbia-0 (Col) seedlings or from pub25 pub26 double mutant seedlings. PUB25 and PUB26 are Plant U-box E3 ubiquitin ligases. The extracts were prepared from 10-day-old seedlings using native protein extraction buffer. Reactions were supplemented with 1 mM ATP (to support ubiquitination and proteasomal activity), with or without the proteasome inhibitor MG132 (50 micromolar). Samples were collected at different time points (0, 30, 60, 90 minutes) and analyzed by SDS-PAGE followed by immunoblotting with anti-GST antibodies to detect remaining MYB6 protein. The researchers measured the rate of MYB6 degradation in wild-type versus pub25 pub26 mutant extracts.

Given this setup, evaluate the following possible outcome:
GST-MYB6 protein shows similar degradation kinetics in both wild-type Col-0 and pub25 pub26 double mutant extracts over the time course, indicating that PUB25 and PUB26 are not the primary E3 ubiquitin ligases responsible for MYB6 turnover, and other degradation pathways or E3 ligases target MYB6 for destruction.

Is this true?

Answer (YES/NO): NO